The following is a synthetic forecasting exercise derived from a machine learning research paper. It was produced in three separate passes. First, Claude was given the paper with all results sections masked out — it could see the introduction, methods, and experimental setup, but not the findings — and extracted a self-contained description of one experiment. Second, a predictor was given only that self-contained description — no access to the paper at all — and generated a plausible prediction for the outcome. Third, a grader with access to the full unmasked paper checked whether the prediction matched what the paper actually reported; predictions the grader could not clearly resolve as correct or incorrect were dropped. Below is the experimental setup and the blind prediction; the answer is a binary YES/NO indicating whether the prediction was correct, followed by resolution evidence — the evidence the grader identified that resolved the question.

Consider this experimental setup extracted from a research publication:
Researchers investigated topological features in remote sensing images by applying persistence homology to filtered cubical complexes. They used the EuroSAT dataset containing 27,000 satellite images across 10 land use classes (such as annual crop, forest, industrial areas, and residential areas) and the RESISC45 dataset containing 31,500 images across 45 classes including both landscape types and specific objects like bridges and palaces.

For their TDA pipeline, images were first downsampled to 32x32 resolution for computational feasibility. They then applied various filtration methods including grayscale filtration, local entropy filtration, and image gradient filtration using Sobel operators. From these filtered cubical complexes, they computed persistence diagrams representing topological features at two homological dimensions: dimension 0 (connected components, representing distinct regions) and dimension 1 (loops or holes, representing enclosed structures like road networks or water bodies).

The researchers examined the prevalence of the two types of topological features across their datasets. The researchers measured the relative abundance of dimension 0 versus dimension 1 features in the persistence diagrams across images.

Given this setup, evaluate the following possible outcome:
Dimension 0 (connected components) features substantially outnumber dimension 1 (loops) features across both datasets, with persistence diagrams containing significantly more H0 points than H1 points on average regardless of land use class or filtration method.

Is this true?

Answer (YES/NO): YES